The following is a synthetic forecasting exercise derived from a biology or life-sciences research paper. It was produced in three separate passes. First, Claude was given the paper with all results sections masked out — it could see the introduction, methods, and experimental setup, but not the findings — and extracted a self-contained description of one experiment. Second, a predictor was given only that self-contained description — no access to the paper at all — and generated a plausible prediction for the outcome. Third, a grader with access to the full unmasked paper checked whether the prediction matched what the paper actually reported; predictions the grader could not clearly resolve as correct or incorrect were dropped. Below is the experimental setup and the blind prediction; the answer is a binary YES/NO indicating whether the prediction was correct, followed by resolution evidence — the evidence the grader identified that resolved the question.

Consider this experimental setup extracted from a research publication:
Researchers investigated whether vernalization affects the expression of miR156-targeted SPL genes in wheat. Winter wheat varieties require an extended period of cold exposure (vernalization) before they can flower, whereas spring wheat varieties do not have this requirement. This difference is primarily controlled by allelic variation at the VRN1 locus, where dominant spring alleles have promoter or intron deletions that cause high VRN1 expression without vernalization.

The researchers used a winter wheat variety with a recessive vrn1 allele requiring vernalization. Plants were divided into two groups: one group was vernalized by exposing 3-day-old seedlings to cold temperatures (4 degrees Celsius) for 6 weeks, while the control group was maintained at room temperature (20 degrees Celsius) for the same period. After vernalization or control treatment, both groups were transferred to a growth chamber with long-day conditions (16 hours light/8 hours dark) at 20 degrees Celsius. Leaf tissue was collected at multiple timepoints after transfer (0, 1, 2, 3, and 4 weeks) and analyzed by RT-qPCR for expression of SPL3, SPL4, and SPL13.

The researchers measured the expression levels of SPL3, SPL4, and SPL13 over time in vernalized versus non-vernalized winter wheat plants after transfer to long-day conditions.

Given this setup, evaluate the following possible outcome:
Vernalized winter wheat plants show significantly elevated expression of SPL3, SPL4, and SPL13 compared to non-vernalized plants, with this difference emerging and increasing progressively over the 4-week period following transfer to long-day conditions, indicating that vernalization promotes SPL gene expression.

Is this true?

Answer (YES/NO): NO